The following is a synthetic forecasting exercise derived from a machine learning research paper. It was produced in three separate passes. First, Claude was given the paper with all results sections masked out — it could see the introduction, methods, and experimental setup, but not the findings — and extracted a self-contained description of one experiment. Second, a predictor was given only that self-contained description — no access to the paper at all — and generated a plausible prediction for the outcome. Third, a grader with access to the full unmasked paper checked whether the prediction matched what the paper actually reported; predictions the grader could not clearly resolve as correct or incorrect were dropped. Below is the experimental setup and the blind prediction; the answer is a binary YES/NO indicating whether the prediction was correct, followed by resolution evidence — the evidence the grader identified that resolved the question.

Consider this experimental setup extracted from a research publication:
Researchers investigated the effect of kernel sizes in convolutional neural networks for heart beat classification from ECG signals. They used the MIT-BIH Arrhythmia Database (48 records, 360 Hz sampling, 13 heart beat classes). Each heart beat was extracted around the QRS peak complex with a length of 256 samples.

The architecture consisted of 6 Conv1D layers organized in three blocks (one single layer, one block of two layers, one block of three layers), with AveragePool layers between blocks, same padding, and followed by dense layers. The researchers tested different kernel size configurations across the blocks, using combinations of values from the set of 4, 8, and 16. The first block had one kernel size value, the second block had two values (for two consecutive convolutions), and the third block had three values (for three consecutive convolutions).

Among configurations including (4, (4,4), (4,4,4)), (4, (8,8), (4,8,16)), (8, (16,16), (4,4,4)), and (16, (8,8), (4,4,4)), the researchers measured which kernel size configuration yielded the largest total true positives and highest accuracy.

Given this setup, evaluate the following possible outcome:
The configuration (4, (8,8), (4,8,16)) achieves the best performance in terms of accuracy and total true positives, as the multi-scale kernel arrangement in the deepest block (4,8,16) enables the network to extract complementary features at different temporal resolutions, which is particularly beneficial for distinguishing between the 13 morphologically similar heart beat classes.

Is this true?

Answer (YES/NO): NO